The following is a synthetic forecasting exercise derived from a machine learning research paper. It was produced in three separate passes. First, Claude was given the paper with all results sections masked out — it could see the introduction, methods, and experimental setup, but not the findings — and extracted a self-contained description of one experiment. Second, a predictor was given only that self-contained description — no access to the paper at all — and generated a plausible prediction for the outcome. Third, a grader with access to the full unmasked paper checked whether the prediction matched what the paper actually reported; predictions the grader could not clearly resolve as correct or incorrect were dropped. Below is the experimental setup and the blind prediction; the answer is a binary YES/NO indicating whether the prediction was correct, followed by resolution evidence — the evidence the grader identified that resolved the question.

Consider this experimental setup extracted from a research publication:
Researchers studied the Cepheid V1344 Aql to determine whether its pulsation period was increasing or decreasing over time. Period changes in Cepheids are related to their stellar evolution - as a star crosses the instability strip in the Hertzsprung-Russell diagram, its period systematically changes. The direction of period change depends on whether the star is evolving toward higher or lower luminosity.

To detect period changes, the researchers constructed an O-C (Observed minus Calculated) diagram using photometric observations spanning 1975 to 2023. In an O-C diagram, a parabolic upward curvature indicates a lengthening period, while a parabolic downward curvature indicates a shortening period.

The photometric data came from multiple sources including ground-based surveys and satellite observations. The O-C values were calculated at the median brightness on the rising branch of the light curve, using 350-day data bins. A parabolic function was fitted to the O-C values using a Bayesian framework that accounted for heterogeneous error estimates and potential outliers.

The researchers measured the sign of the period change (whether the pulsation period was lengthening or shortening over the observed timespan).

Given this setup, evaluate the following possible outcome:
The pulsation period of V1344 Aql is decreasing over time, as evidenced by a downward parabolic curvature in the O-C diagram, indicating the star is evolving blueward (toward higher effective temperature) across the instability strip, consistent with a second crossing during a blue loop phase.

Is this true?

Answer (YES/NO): NO